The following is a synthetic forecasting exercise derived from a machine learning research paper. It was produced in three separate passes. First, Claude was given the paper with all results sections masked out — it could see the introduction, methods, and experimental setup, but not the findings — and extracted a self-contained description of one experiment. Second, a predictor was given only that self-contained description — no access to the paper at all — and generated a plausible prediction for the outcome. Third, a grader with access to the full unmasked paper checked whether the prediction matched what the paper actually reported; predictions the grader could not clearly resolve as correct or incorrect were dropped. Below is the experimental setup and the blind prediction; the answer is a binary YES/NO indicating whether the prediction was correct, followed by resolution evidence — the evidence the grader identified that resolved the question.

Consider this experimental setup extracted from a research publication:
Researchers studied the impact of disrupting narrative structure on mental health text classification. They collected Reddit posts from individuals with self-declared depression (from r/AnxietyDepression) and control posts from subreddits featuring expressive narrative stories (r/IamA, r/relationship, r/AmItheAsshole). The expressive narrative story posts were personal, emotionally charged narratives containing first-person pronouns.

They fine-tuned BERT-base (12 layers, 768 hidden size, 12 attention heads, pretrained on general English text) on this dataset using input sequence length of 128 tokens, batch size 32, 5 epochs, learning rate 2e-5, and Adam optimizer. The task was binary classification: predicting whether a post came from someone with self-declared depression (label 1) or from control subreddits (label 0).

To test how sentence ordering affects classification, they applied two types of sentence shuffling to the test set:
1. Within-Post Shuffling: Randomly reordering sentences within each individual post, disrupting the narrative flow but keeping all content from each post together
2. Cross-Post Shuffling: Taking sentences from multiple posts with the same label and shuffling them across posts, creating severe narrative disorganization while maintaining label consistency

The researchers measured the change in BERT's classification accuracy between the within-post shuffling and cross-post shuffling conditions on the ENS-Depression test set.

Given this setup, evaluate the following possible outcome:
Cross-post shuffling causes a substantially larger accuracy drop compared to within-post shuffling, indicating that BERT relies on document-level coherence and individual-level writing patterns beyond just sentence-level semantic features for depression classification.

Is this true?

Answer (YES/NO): NO